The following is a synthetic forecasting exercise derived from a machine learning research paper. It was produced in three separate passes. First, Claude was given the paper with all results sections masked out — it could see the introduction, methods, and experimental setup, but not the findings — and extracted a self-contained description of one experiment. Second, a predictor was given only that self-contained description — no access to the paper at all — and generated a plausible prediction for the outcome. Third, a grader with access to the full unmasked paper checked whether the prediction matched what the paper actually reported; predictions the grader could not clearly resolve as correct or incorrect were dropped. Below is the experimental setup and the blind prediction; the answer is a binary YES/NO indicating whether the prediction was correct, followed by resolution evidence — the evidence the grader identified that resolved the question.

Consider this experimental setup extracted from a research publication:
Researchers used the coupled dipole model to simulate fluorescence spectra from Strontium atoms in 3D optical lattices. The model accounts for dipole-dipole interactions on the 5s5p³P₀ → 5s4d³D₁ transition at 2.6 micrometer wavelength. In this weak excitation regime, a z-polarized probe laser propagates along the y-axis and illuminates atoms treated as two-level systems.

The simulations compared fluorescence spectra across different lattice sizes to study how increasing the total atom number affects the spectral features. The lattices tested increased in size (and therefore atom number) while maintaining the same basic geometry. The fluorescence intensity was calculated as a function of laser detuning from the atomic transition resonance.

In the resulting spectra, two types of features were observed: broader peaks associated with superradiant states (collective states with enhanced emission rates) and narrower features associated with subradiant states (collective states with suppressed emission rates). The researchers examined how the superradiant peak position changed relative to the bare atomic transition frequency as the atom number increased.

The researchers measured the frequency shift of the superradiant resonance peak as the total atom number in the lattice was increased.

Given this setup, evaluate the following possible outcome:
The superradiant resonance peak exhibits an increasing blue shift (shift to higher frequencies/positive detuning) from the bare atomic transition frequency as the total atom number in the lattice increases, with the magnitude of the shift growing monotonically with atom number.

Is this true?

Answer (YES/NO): NO